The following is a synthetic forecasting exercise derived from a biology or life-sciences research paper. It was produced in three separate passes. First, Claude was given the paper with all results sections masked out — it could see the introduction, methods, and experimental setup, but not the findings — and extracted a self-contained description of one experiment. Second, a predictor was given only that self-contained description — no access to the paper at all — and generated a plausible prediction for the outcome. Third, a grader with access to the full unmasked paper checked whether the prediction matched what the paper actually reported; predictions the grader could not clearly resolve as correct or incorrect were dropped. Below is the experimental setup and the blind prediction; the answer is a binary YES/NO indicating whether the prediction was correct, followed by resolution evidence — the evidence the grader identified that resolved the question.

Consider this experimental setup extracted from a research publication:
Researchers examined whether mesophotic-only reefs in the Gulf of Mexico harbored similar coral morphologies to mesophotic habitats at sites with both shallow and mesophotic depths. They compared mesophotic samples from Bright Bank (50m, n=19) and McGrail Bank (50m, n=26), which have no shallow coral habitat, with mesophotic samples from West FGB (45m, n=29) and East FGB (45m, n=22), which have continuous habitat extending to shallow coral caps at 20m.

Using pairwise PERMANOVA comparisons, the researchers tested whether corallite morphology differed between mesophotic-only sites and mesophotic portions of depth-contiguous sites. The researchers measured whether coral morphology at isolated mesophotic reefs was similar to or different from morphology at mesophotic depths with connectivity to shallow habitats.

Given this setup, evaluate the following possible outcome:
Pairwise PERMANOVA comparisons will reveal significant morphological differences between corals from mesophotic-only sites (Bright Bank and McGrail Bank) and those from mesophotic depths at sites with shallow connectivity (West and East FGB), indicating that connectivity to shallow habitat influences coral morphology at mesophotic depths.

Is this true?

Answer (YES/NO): NO